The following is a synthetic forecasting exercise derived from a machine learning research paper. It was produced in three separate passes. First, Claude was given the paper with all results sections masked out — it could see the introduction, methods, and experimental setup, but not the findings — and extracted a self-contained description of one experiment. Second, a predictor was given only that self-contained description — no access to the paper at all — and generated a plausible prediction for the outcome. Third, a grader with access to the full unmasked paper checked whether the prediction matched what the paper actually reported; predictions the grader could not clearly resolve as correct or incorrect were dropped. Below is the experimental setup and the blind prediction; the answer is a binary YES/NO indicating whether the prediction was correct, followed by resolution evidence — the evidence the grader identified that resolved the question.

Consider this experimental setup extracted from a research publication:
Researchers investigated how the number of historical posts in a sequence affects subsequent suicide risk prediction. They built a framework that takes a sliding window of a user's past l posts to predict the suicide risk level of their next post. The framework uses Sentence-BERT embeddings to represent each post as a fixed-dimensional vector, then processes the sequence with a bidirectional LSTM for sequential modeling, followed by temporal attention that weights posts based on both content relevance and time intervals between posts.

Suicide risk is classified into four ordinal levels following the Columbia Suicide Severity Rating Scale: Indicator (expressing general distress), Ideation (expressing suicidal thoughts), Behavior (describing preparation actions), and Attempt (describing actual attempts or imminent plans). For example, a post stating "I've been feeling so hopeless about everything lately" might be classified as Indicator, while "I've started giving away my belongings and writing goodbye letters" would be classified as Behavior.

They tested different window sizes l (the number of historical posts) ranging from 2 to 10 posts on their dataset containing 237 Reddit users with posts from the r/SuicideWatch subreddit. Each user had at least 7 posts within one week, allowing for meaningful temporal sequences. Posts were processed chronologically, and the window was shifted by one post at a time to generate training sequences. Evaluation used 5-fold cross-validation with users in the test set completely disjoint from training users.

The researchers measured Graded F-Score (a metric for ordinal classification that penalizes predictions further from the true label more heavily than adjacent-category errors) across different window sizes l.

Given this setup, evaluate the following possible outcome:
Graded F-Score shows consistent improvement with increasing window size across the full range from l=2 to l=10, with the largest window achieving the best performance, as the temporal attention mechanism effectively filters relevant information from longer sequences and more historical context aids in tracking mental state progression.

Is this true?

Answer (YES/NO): NO